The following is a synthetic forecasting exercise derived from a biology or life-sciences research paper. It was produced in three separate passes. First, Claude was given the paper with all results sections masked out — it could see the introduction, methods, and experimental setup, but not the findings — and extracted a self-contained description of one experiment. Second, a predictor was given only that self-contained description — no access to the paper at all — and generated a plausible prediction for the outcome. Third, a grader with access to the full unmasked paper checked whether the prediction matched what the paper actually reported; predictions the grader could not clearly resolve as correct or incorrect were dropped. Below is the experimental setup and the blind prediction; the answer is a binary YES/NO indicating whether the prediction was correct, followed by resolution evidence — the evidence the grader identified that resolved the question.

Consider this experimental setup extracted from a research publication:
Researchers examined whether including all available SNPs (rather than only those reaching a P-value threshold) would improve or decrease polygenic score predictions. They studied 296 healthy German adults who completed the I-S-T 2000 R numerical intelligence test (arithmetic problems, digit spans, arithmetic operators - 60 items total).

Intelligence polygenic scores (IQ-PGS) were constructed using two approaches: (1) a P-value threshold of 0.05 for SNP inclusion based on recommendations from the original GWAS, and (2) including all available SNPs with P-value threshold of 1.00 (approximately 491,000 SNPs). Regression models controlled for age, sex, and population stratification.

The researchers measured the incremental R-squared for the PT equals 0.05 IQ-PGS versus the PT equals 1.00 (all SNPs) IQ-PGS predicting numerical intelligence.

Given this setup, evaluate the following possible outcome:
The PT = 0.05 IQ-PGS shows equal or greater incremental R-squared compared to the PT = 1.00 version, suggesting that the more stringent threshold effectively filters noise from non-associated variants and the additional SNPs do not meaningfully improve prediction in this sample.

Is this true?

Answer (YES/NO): NO